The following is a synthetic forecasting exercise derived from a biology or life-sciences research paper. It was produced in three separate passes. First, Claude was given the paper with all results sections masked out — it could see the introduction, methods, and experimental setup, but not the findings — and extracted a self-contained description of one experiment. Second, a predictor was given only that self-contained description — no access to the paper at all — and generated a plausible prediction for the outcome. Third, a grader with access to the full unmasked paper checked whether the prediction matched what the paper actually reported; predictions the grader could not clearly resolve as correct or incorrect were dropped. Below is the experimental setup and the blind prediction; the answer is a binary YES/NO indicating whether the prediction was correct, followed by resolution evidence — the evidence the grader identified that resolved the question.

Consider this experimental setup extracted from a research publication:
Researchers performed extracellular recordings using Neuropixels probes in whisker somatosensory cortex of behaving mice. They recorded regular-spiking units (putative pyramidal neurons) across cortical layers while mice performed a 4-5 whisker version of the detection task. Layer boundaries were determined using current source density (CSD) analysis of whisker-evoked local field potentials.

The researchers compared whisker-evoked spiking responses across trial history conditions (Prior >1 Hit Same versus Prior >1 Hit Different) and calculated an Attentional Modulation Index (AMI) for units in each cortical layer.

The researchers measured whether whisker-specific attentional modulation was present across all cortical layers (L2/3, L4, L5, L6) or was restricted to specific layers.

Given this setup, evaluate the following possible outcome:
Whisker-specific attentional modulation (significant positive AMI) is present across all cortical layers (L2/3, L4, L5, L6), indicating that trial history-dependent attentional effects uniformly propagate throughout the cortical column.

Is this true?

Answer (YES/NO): NO